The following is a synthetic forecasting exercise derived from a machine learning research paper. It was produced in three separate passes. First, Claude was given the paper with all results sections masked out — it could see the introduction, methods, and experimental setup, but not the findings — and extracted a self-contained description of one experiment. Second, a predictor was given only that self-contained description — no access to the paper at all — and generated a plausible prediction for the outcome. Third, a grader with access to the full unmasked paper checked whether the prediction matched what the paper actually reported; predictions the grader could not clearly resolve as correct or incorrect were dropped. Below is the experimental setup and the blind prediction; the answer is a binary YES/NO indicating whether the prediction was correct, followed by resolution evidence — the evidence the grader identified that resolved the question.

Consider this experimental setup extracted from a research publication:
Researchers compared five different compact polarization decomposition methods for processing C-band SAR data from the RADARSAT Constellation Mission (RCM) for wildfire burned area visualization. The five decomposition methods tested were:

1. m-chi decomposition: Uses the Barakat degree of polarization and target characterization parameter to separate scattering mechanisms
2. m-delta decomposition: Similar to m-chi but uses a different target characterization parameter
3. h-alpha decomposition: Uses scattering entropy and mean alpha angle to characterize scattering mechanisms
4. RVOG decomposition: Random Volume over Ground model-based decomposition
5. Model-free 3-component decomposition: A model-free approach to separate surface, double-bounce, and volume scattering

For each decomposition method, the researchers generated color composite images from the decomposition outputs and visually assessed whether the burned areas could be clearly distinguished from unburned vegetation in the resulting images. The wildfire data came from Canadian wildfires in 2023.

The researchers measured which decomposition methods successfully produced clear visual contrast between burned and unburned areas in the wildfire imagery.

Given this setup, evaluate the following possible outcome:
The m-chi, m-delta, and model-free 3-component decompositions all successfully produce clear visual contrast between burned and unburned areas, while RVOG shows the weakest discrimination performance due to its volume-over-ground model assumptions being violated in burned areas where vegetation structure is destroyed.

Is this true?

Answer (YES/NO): NO